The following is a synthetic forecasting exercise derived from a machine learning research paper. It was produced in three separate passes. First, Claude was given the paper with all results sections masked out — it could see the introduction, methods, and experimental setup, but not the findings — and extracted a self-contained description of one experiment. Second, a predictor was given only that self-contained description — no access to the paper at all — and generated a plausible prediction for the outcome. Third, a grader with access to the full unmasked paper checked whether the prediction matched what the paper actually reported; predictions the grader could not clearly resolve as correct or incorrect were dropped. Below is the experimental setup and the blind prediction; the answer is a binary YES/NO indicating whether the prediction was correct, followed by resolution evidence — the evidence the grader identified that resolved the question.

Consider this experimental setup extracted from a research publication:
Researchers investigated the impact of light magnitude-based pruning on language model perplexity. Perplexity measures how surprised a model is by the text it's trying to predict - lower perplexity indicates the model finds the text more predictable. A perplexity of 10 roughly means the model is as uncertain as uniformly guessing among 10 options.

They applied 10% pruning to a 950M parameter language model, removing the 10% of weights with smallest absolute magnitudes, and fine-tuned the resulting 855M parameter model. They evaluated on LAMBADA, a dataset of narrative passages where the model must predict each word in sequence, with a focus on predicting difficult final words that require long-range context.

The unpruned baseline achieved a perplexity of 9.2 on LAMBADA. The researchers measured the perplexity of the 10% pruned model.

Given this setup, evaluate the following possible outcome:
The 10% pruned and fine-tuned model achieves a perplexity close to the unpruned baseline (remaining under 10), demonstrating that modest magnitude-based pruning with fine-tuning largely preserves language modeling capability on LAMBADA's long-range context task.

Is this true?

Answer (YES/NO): YES